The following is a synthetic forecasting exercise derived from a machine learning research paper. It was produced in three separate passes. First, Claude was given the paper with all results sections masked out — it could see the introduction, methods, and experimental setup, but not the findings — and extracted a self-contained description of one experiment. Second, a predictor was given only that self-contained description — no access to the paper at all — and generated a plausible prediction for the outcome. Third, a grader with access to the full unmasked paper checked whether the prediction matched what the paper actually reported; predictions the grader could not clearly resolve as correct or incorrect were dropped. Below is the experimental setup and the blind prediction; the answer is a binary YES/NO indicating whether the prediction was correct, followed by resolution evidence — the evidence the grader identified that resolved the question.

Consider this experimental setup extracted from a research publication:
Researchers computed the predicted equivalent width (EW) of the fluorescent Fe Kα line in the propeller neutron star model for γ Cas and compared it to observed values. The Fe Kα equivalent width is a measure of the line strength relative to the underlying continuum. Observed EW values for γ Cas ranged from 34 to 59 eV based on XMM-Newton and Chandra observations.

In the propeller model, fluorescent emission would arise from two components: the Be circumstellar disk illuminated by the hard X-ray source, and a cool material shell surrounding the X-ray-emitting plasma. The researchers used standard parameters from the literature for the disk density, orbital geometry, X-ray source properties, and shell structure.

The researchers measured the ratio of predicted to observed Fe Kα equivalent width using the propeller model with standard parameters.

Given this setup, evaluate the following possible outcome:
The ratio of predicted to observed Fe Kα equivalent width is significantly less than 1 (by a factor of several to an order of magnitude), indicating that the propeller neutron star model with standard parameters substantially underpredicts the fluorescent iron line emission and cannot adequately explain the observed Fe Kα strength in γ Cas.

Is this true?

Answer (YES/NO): YES